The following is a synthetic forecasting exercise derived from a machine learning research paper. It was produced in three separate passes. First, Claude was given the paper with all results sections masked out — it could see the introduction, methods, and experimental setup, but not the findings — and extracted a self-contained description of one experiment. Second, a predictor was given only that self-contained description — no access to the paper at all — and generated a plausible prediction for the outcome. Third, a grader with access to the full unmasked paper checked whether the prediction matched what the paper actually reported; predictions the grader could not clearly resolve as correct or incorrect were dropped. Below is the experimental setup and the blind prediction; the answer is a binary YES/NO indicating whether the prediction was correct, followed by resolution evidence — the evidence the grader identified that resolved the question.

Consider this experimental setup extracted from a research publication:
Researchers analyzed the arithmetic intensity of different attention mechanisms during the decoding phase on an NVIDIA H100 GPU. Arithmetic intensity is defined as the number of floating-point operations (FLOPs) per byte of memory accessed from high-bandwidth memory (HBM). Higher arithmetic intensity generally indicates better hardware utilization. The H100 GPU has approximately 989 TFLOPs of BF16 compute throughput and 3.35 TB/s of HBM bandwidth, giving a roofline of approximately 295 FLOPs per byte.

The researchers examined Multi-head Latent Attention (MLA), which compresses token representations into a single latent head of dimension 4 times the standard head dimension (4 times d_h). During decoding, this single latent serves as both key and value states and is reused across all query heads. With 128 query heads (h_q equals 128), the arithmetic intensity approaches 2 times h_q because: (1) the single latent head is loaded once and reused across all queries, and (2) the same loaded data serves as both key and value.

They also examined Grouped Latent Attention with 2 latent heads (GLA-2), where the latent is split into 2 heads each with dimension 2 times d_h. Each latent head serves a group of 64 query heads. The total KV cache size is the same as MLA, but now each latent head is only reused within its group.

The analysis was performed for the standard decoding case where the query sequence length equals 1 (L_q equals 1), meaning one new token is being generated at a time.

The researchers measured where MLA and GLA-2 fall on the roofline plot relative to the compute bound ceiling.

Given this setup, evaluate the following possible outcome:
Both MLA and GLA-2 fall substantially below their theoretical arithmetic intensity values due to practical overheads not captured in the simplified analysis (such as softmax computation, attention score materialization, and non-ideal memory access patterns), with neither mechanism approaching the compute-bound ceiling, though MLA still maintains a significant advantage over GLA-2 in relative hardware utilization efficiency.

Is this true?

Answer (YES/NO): NO